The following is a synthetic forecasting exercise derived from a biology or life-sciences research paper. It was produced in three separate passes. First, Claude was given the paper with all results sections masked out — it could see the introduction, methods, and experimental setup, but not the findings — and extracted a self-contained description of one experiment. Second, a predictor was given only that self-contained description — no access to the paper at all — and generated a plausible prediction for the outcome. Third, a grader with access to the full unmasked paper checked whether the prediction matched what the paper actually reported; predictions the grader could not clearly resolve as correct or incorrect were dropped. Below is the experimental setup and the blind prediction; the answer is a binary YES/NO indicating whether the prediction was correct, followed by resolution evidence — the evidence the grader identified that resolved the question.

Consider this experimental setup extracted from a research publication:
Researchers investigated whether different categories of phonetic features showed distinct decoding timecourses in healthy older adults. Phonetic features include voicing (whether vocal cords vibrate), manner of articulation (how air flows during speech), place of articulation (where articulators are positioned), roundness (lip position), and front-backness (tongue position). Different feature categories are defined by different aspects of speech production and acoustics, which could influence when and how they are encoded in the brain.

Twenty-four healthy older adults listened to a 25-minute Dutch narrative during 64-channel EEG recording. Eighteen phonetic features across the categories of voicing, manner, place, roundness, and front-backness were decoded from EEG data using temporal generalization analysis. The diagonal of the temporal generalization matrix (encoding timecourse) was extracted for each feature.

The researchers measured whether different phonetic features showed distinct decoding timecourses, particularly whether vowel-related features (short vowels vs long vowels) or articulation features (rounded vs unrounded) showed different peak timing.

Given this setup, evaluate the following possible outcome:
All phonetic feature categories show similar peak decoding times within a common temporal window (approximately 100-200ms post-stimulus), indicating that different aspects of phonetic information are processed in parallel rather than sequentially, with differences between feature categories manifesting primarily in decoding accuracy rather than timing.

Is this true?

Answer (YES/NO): NO